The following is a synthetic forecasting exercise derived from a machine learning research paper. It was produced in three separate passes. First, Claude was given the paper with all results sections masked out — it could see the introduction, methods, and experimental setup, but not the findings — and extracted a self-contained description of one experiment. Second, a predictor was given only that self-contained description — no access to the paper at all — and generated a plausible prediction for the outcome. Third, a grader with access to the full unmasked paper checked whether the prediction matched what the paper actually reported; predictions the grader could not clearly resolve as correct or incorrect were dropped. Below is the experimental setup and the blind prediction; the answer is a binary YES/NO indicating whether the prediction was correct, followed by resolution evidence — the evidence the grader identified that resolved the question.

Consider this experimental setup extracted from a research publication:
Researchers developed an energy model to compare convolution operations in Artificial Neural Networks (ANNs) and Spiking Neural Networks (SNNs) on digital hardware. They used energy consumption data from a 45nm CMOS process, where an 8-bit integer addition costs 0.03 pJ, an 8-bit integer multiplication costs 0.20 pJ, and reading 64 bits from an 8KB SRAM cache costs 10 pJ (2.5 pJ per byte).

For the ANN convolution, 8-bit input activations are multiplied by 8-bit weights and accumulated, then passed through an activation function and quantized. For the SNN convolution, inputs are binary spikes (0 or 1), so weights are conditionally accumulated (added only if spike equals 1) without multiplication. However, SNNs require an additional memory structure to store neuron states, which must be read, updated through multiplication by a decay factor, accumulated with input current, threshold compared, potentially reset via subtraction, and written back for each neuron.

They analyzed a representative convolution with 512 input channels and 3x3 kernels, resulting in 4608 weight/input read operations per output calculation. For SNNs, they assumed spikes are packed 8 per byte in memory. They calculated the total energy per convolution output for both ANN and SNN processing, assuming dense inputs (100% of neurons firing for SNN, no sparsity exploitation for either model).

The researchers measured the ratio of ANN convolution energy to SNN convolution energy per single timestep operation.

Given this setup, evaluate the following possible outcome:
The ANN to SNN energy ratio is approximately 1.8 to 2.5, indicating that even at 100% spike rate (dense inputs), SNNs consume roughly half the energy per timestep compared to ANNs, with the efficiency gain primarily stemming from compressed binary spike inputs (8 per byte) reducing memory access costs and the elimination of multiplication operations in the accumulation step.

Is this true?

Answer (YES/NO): YES